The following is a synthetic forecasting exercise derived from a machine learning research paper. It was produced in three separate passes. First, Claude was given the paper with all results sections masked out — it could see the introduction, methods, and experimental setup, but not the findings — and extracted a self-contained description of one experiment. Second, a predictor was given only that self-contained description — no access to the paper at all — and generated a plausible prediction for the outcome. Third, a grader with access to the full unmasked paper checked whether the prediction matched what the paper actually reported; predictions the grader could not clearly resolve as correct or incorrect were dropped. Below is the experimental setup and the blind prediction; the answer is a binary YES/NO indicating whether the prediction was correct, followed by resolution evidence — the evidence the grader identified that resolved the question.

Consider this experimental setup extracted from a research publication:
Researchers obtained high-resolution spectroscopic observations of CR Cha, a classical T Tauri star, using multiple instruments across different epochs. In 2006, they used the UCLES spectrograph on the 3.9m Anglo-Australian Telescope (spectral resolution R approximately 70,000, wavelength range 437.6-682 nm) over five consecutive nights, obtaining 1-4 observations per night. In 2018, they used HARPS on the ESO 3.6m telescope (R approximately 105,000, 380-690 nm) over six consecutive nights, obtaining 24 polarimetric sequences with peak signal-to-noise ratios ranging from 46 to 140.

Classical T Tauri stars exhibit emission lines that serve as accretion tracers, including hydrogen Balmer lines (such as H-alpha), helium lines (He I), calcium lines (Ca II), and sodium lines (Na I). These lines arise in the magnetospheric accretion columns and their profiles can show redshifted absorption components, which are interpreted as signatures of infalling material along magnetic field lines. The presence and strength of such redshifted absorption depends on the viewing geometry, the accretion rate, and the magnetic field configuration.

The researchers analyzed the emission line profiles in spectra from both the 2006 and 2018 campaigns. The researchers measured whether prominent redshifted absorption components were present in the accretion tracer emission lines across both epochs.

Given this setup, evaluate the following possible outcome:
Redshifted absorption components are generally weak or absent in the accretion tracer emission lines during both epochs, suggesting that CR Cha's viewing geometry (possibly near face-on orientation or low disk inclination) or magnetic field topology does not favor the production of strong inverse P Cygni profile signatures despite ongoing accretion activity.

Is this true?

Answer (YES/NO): YES